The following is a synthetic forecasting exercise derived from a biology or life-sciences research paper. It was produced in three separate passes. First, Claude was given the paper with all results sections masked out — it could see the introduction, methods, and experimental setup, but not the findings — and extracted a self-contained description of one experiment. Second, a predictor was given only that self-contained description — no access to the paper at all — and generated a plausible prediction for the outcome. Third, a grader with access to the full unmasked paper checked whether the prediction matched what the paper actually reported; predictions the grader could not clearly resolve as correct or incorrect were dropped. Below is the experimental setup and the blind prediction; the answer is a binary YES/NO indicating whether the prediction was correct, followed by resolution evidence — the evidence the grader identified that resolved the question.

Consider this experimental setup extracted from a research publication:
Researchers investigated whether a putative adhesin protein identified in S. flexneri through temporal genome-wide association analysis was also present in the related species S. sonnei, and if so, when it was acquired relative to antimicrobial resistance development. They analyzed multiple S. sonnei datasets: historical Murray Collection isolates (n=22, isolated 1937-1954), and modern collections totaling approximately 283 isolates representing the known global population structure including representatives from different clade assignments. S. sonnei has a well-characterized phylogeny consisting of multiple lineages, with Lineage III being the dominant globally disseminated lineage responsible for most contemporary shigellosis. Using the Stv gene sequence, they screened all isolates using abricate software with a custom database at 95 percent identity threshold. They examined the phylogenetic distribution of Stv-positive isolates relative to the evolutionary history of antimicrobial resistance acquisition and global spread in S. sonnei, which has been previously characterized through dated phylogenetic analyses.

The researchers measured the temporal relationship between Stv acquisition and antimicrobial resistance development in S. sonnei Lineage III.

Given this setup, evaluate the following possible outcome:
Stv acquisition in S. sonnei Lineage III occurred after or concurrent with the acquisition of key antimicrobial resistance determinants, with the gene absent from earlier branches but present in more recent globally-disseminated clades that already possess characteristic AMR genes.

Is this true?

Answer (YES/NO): NO